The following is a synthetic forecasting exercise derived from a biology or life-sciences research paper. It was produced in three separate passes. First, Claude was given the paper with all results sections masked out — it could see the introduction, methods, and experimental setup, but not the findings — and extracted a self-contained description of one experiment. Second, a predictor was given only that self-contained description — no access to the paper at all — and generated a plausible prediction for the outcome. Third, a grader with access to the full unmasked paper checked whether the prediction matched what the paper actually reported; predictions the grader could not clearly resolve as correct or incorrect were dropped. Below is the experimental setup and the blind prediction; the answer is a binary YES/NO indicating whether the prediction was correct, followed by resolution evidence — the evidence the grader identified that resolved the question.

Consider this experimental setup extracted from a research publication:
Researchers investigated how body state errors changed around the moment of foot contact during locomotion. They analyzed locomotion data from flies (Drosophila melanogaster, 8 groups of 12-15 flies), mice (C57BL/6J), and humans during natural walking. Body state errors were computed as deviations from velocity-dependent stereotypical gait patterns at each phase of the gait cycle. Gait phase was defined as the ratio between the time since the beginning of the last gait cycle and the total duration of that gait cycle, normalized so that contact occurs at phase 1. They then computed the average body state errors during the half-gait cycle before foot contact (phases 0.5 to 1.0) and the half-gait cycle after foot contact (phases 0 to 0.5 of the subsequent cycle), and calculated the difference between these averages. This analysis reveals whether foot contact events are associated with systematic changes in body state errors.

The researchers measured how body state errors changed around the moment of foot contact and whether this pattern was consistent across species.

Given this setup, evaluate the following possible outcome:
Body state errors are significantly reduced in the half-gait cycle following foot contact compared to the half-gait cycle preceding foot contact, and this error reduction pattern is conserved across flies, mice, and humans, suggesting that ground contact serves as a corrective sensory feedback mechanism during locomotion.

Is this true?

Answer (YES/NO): NO